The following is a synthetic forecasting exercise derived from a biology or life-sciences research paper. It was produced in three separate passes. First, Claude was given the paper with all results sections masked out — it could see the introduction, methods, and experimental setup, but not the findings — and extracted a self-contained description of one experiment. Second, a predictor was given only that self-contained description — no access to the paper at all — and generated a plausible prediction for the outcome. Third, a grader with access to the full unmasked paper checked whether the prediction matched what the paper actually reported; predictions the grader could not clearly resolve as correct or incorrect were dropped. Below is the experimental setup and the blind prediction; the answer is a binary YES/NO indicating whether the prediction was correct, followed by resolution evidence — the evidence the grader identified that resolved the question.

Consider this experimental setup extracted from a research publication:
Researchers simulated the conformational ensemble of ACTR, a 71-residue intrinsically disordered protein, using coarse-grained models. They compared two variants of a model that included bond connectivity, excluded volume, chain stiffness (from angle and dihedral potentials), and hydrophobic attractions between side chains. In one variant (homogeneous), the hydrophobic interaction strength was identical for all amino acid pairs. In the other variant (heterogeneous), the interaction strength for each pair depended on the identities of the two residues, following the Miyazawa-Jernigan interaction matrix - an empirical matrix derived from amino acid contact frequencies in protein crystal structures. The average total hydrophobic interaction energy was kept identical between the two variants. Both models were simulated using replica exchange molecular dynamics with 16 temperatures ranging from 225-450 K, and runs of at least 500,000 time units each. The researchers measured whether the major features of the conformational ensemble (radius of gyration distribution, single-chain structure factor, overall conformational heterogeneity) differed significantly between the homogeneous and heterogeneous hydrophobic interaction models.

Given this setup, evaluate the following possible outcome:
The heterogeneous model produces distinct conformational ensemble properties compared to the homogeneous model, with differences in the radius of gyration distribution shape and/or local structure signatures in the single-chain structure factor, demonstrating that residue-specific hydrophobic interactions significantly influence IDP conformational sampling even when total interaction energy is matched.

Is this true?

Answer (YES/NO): NO